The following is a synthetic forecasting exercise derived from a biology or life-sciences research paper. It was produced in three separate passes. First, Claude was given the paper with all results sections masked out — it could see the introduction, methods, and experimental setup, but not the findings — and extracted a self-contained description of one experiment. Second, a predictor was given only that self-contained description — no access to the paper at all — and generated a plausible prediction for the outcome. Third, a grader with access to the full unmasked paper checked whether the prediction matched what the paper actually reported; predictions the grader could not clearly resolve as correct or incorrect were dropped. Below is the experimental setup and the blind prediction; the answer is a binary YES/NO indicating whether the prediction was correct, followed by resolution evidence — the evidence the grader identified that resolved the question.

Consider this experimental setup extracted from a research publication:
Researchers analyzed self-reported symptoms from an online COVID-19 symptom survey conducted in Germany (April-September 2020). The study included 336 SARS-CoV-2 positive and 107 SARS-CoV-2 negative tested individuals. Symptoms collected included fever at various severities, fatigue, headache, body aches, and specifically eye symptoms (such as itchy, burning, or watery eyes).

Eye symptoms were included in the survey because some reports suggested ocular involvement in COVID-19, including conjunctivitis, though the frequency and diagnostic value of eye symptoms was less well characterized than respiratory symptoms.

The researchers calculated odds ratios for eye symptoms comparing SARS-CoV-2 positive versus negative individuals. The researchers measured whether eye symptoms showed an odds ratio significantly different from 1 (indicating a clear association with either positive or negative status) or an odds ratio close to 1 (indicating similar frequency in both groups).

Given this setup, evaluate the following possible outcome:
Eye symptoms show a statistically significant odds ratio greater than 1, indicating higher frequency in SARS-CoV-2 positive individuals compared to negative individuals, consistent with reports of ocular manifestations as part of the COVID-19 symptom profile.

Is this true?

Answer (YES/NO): NO